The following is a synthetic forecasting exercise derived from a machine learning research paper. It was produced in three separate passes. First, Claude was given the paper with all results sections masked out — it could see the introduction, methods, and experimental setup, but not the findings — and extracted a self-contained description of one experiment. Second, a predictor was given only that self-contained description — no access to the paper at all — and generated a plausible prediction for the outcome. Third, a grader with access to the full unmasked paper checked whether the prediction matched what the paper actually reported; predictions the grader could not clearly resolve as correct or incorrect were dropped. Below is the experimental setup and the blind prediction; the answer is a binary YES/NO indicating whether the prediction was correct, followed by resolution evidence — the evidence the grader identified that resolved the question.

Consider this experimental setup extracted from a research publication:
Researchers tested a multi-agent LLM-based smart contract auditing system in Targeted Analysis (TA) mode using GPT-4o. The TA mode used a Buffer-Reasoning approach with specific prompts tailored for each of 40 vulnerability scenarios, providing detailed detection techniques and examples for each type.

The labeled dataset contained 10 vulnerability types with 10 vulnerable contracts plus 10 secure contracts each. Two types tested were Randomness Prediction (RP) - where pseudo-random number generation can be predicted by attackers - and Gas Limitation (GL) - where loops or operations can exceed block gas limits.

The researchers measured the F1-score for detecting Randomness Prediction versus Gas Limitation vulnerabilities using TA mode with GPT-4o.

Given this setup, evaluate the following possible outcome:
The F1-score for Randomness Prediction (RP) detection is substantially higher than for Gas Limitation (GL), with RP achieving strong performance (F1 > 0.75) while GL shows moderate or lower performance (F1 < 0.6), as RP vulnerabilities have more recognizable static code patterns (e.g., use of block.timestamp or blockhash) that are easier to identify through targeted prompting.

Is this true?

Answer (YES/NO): NO